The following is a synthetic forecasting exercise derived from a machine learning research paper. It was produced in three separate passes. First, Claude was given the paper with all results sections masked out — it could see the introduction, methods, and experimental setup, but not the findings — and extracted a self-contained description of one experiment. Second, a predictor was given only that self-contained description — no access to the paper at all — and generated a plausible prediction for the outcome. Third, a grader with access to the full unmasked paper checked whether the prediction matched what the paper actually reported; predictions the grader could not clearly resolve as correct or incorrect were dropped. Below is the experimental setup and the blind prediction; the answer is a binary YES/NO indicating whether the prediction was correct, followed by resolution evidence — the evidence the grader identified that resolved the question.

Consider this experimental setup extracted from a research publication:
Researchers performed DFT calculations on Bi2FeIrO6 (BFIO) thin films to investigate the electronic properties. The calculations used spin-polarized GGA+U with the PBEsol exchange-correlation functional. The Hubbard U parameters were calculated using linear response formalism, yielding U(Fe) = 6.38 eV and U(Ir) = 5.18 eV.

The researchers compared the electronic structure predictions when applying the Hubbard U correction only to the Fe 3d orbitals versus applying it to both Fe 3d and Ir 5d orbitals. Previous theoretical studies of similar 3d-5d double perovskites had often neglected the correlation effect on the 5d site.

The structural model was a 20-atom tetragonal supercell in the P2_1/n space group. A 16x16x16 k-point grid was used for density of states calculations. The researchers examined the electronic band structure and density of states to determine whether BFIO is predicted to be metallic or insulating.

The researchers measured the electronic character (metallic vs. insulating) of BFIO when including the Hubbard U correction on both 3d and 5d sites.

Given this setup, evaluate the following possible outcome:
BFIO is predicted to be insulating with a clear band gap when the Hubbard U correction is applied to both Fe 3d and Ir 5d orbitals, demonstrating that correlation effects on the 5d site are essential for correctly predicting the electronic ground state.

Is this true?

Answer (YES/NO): YES